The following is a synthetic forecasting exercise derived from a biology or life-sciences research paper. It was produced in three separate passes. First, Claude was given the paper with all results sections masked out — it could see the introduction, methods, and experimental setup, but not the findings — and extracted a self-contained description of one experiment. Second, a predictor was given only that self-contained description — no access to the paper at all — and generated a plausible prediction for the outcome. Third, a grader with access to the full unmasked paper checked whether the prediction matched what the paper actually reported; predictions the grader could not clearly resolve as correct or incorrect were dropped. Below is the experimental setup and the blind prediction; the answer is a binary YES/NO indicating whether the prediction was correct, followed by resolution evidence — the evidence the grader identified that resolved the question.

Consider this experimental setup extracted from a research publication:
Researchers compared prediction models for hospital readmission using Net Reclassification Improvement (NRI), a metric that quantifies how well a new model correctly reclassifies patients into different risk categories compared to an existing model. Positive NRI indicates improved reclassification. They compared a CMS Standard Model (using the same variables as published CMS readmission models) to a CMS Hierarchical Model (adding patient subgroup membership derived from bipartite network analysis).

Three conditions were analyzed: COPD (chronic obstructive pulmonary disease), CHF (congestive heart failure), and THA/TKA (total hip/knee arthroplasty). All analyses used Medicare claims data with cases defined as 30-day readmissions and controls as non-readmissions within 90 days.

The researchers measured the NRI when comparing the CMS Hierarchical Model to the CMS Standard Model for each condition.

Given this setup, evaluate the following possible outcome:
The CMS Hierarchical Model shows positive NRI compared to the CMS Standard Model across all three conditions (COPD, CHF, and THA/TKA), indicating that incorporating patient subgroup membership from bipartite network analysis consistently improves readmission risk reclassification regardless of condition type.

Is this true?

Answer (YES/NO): NO